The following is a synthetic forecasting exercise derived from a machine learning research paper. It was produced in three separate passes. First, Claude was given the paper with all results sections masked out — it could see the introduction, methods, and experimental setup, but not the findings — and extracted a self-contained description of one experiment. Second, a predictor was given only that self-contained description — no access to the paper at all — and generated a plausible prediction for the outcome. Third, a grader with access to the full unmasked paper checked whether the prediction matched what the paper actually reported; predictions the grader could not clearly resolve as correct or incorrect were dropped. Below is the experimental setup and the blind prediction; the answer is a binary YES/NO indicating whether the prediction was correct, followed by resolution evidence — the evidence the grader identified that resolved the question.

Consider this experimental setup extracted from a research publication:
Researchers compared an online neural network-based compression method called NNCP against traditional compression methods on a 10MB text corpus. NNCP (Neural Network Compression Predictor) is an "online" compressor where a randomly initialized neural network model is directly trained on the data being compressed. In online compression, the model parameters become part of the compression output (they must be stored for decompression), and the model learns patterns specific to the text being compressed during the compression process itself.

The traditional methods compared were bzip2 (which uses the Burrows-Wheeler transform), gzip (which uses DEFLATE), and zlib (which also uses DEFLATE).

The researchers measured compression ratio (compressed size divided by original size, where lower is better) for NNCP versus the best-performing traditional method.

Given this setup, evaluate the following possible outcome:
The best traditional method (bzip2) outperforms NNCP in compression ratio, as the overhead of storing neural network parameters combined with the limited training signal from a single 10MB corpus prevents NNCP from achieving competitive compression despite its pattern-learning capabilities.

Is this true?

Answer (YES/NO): NO